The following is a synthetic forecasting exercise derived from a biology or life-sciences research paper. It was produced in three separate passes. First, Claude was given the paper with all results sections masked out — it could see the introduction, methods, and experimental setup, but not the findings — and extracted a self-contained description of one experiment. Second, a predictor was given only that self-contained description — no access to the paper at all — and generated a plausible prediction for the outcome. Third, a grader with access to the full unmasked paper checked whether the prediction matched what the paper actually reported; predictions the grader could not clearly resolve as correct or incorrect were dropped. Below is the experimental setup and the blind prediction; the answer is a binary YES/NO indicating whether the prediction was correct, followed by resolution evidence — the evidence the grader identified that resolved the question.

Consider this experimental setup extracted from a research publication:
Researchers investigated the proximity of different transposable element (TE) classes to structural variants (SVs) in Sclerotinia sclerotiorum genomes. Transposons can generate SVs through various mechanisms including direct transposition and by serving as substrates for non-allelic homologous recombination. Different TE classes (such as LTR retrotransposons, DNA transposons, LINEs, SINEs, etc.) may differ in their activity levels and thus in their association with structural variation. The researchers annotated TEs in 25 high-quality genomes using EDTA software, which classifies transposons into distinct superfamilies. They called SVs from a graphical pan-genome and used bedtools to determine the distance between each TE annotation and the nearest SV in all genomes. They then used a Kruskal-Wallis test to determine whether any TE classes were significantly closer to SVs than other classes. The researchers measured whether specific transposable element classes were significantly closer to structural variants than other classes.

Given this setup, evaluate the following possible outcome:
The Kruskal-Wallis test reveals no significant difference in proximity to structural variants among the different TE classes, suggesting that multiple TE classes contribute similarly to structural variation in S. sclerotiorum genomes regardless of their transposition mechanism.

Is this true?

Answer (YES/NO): NO